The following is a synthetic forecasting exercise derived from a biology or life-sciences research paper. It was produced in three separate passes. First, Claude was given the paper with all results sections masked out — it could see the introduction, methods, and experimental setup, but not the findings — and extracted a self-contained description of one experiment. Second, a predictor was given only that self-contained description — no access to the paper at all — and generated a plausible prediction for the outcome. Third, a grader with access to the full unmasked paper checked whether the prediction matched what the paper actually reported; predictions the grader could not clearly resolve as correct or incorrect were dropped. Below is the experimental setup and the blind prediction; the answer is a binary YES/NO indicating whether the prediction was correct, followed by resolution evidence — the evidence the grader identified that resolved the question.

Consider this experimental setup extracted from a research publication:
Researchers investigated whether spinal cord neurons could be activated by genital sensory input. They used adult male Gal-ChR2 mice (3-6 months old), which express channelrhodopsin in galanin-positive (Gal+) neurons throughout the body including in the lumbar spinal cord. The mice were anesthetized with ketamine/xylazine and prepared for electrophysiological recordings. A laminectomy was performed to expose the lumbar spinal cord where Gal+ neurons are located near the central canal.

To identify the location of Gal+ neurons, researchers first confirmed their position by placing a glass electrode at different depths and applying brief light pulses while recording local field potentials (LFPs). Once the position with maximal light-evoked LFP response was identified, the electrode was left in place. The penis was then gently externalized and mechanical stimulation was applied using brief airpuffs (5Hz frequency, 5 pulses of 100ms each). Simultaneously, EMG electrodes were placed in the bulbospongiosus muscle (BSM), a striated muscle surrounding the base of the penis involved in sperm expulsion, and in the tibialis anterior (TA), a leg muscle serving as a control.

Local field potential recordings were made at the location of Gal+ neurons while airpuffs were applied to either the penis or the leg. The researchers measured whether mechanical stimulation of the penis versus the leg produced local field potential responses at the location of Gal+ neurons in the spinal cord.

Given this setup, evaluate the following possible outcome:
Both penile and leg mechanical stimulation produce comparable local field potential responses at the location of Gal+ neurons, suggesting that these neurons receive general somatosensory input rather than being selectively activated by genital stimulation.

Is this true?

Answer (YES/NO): NO